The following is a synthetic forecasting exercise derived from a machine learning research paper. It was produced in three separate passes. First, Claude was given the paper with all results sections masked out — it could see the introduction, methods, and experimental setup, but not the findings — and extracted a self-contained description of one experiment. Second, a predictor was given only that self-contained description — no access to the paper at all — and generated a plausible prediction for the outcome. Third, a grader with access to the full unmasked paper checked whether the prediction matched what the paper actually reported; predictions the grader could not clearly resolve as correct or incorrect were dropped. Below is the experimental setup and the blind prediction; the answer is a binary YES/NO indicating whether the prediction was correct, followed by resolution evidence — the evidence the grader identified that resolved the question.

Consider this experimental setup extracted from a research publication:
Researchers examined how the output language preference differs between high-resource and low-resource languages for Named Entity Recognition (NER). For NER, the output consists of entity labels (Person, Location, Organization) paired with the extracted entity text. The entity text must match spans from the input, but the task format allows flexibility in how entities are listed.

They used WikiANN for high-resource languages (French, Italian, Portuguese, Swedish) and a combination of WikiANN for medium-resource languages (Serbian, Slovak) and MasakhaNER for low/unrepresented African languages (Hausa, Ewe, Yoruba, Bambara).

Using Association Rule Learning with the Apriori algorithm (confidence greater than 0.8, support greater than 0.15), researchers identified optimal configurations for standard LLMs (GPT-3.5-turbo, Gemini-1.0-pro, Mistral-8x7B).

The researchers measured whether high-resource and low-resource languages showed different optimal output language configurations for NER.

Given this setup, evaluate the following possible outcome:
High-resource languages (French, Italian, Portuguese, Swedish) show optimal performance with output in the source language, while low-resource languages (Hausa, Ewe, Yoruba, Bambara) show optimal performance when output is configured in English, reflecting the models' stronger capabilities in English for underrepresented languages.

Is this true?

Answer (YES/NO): YES